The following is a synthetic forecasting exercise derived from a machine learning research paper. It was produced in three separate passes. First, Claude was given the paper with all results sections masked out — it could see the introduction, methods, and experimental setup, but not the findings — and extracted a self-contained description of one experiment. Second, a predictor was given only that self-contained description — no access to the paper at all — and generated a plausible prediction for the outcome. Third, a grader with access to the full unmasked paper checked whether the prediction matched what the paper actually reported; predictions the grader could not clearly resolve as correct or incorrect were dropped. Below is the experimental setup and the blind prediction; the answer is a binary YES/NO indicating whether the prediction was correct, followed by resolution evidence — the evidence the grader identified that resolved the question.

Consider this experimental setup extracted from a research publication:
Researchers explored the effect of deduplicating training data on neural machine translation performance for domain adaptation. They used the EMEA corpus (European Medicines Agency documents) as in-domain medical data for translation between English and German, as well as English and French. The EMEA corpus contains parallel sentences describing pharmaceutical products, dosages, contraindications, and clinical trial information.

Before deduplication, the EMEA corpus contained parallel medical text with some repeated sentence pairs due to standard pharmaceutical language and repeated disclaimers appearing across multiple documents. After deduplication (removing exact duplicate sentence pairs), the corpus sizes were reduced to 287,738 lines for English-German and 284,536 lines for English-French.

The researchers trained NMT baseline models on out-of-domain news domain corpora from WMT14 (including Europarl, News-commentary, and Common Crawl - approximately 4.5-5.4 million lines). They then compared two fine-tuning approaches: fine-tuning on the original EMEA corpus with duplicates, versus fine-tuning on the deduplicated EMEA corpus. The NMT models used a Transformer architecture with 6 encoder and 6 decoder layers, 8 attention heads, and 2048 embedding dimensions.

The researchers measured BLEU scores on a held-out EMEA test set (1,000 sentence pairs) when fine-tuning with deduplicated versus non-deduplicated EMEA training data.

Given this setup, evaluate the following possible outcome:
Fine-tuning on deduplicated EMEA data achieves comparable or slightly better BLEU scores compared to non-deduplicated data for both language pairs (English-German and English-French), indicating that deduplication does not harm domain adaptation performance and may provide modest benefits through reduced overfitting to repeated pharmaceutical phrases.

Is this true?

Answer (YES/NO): YES